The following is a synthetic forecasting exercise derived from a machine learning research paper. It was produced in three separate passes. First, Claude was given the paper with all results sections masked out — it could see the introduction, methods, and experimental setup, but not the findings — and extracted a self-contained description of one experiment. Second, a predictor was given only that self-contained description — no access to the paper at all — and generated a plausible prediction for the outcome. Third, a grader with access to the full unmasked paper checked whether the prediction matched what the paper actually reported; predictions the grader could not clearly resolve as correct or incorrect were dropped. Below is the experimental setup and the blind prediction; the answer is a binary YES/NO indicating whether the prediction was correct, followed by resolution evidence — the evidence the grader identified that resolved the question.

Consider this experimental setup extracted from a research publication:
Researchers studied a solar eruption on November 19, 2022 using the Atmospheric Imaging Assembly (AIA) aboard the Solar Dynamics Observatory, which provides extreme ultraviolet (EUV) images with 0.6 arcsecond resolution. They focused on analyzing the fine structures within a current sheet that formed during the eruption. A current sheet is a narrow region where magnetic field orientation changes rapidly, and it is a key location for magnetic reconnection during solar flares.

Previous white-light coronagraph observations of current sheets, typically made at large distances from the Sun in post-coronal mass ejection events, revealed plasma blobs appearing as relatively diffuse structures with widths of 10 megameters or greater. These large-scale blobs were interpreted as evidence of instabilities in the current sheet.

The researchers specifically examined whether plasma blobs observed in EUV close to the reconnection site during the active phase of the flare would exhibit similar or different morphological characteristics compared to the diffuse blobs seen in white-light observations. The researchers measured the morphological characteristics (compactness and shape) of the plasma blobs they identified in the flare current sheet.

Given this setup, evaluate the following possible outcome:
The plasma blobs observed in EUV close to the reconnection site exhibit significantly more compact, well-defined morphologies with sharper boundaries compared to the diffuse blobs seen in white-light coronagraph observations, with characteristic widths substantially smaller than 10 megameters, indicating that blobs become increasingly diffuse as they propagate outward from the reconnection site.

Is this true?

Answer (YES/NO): YES